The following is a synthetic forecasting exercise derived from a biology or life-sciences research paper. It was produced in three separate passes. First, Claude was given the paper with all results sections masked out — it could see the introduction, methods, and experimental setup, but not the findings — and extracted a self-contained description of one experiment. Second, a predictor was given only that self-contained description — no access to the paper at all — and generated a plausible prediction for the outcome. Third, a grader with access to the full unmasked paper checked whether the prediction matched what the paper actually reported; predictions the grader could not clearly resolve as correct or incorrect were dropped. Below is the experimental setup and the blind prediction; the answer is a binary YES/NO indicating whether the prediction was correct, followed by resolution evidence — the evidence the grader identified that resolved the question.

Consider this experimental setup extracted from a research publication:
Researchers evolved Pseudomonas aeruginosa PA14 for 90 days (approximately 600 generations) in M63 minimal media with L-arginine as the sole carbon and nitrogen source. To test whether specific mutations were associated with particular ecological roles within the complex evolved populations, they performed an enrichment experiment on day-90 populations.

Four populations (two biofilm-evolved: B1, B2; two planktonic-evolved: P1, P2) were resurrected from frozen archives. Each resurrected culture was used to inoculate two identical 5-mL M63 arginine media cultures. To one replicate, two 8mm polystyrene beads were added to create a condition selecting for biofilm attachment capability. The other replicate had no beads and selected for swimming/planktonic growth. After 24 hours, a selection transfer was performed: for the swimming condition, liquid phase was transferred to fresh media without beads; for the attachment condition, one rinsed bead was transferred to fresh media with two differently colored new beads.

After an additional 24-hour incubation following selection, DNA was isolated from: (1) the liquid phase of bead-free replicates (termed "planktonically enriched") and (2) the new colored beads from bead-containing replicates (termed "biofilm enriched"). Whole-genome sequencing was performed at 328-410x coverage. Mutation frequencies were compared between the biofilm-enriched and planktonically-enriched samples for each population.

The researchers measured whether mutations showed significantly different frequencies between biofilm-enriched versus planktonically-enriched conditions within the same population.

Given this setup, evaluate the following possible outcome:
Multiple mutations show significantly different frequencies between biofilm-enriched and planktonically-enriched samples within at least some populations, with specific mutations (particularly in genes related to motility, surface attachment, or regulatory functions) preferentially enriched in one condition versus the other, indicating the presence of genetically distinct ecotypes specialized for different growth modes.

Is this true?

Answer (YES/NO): NO